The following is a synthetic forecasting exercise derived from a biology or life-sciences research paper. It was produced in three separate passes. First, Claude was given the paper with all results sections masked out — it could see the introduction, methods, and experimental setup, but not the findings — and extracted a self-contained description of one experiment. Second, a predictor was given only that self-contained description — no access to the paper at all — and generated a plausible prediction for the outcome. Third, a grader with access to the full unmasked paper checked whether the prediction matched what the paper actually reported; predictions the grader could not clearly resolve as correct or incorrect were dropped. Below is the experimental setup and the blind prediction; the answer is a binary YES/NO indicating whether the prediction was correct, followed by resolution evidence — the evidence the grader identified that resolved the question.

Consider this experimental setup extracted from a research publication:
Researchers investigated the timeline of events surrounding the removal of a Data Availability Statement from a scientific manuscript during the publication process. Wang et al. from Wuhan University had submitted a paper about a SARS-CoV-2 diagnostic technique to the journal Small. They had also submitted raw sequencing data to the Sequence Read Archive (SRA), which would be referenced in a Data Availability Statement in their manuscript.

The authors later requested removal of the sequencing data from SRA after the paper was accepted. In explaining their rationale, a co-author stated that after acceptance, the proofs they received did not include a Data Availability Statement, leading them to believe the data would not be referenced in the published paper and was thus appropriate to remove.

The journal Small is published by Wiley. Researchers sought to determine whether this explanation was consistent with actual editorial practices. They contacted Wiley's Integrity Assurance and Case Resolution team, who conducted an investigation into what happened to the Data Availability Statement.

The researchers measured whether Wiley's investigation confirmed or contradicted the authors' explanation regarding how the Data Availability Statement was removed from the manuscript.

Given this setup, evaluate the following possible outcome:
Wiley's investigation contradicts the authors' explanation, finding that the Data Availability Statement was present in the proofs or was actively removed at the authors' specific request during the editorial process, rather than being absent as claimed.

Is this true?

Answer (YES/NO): NO